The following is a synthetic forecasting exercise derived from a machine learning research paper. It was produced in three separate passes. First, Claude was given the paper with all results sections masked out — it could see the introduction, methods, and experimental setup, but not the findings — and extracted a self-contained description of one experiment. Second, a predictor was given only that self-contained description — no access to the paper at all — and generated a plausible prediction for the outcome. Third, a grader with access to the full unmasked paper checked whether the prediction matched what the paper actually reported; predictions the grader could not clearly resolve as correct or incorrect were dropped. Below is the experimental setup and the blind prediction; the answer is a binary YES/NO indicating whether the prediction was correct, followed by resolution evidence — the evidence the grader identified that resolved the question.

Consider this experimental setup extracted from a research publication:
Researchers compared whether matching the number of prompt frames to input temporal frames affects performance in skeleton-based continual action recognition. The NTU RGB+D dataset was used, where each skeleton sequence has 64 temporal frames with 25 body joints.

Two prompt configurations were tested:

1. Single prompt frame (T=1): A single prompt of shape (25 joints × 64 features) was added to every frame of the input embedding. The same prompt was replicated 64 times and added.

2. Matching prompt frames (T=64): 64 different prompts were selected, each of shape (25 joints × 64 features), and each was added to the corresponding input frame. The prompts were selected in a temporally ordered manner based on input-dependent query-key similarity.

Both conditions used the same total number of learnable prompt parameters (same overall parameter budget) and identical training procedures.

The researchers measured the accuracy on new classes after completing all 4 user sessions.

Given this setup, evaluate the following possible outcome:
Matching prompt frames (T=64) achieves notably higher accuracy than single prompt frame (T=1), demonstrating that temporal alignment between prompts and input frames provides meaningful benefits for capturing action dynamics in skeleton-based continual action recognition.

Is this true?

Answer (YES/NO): YES